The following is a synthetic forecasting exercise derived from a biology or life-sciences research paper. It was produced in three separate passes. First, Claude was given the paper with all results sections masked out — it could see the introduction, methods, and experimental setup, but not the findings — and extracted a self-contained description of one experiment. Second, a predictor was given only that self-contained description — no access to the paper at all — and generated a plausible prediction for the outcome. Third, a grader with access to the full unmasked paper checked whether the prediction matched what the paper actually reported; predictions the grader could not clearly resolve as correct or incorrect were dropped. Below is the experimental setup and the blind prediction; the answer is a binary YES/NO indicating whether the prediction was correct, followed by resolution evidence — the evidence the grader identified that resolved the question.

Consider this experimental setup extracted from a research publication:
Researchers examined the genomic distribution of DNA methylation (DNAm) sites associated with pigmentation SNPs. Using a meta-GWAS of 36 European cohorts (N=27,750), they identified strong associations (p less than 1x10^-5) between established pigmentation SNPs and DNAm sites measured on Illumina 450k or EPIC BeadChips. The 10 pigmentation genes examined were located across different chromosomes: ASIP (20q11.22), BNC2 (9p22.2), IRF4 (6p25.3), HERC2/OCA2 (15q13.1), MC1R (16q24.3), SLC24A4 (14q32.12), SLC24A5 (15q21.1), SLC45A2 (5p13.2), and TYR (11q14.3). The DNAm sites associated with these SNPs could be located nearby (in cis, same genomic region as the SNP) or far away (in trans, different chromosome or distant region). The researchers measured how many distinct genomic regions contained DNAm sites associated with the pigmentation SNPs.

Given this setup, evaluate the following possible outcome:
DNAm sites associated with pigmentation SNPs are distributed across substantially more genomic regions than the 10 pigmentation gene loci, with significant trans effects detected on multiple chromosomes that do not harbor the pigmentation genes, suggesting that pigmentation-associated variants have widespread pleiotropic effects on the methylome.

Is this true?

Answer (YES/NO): YES